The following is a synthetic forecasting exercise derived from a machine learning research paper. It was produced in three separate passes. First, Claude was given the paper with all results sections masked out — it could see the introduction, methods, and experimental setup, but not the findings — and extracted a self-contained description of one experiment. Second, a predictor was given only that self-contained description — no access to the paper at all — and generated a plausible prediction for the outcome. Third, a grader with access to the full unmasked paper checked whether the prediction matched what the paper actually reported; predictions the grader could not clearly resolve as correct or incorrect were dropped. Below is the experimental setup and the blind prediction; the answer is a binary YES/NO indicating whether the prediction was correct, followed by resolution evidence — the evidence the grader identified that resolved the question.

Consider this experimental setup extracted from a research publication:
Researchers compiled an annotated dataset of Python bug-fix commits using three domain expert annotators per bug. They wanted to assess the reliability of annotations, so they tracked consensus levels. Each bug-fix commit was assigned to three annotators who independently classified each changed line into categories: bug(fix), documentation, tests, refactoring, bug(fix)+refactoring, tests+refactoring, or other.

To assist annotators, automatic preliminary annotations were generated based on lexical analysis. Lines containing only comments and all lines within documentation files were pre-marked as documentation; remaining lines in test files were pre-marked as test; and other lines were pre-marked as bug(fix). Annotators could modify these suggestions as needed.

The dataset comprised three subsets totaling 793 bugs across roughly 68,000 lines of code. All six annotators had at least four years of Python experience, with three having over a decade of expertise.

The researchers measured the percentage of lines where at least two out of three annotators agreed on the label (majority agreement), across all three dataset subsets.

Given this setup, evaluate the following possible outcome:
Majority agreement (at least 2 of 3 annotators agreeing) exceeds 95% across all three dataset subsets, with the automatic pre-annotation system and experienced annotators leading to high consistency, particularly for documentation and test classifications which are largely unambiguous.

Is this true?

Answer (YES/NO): YES